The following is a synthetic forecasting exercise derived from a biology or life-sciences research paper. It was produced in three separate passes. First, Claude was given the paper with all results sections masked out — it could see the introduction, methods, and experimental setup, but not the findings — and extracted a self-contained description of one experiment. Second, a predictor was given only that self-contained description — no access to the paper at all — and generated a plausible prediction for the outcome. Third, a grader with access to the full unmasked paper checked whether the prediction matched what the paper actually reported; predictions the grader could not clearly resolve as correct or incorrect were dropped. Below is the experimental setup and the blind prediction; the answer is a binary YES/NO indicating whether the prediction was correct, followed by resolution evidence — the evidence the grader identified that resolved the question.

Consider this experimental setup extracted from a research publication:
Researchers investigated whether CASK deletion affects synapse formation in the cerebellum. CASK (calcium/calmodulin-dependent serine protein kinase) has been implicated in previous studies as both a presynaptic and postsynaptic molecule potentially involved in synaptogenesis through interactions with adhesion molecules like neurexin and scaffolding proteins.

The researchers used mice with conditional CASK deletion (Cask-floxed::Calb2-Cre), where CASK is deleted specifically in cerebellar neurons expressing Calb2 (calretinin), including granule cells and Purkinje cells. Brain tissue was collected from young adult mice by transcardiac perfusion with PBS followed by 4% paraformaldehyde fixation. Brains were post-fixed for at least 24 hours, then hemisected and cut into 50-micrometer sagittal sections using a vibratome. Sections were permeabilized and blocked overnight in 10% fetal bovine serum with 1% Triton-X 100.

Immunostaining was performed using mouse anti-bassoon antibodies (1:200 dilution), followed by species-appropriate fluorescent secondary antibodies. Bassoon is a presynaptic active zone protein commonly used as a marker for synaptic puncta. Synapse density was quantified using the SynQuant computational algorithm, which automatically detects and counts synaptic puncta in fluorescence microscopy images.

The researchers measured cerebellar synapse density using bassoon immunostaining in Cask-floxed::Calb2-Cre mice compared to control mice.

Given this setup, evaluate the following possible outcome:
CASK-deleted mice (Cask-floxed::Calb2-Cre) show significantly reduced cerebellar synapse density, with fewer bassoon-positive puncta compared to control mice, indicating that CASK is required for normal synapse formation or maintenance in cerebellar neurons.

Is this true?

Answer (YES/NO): NO